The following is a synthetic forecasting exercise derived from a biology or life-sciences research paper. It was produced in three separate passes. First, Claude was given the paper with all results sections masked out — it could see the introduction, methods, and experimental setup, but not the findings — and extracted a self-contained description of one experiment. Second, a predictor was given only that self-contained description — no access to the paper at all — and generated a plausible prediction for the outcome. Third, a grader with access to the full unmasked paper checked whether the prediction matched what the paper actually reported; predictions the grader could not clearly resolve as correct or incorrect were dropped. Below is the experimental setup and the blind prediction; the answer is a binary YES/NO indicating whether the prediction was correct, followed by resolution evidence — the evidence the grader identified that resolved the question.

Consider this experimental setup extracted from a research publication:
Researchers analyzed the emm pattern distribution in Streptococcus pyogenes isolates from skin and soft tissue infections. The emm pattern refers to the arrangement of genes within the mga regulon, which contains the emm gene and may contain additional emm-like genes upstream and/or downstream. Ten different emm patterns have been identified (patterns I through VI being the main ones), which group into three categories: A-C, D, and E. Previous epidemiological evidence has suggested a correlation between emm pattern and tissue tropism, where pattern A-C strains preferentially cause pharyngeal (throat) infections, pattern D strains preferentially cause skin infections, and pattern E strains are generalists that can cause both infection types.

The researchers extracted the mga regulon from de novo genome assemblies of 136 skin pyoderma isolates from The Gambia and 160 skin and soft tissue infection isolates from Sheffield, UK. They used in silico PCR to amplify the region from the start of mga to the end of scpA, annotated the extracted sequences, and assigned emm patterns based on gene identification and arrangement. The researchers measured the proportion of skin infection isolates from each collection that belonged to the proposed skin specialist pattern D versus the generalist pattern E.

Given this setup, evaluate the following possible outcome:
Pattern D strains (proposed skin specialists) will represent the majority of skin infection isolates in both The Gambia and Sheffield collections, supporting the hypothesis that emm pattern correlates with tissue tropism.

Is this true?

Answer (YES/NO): NO